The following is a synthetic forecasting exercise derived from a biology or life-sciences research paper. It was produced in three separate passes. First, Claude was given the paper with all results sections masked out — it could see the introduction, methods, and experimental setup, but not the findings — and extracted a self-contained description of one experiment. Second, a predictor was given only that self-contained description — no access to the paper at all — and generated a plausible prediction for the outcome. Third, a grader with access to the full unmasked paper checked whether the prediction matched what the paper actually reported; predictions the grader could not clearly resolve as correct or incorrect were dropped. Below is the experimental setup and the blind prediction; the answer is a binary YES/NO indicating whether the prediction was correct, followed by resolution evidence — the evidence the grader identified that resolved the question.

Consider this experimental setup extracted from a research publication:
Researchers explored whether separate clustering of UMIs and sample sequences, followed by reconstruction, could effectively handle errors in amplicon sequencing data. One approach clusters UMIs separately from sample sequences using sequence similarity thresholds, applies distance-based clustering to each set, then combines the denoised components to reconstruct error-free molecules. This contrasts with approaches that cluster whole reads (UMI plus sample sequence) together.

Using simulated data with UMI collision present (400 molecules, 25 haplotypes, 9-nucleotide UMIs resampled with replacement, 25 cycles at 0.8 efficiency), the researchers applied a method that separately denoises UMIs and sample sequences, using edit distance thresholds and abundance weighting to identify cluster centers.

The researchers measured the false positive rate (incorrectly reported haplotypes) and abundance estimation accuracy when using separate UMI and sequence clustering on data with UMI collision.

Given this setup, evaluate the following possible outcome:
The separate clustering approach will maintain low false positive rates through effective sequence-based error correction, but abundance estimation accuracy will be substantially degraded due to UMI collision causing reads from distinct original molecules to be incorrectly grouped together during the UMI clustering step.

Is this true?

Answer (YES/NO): NO